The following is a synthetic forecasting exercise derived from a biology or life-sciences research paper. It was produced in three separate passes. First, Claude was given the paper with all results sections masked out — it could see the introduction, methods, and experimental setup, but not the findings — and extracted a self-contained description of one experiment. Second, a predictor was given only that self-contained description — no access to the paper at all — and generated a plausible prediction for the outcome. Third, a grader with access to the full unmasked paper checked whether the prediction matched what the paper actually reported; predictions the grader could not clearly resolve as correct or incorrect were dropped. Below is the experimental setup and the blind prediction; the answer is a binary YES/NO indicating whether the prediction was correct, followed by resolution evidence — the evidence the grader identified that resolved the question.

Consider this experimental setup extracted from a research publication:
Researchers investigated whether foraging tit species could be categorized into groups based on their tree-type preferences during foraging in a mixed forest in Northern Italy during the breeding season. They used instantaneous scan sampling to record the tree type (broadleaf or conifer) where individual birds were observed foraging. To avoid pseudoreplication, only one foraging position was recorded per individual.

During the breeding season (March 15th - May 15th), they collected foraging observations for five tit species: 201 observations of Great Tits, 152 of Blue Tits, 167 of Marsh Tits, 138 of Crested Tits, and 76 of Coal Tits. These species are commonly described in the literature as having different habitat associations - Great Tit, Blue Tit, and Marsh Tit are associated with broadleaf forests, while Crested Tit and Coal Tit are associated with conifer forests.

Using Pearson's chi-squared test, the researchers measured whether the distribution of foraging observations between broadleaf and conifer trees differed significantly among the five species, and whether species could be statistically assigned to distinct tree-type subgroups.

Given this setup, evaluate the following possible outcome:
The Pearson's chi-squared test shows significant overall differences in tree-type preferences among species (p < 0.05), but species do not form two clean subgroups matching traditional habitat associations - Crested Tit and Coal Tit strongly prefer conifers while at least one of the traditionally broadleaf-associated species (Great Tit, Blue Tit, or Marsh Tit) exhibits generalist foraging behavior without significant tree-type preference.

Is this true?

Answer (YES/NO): NO